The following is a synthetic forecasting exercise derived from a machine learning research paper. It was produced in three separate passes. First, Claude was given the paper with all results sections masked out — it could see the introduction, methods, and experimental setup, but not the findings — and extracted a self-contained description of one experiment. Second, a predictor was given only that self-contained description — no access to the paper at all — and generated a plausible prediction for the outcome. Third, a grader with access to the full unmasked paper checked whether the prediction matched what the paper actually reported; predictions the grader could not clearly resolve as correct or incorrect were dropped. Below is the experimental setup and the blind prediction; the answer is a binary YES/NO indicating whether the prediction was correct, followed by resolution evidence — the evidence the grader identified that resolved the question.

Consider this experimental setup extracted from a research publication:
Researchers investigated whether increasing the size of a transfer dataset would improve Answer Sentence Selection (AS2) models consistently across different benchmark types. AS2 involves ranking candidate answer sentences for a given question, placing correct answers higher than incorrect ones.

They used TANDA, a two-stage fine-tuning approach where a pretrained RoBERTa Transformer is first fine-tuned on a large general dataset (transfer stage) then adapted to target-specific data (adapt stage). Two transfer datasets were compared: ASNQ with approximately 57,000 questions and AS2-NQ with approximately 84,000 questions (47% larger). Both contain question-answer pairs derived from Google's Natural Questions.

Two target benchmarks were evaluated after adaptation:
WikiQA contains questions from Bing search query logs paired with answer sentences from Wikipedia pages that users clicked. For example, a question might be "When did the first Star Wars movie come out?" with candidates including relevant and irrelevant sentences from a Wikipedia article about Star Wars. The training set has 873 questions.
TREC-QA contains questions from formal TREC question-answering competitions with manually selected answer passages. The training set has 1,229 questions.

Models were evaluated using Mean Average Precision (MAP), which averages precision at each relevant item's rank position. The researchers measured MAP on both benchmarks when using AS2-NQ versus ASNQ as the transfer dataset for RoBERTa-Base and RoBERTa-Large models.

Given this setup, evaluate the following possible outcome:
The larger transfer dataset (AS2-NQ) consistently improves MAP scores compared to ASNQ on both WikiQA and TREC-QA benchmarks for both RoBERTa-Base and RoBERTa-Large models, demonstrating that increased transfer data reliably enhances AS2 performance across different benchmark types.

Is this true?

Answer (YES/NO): NO